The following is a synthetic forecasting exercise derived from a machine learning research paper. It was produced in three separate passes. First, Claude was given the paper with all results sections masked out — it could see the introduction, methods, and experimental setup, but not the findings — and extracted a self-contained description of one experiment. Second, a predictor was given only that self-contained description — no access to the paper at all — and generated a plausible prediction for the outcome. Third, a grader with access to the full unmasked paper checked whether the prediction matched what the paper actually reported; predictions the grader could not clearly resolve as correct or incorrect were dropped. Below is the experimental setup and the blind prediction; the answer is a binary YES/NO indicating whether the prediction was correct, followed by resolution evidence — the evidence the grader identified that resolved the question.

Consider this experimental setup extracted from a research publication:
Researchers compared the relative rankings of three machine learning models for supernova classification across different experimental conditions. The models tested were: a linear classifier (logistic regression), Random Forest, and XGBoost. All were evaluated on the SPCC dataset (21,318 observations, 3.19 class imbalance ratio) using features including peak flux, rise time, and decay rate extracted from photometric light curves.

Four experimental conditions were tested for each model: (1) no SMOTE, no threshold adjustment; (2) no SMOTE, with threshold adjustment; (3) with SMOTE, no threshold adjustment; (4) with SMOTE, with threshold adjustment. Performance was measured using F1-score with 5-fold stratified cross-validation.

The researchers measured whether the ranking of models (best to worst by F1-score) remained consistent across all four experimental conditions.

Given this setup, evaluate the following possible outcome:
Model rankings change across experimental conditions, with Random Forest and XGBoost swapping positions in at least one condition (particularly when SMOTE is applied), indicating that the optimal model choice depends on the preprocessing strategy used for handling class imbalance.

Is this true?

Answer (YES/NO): NO